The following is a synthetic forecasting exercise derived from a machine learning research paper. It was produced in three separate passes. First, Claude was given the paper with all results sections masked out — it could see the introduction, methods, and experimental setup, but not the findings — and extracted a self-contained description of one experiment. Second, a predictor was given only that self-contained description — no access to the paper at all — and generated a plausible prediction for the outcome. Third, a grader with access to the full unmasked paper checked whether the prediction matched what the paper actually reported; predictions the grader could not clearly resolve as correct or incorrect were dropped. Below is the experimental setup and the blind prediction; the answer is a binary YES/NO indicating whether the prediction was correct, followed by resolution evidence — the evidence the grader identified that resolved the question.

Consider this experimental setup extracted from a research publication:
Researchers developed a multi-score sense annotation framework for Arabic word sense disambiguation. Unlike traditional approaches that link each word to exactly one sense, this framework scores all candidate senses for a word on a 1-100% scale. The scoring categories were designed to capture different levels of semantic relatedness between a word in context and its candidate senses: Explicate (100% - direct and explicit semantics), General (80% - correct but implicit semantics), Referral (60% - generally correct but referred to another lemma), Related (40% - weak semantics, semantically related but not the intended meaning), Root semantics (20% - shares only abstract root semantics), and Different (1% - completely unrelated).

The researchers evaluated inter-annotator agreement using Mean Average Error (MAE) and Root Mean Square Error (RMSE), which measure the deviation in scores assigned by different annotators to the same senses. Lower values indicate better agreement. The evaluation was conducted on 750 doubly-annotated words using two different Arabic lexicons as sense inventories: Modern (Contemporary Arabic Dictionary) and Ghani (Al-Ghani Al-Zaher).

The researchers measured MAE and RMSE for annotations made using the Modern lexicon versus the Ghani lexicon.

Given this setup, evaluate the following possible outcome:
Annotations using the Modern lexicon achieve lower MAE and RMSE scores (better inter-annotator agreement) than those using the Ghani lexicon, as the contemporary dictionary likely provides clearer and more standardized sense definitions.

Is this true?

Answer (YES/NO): YES